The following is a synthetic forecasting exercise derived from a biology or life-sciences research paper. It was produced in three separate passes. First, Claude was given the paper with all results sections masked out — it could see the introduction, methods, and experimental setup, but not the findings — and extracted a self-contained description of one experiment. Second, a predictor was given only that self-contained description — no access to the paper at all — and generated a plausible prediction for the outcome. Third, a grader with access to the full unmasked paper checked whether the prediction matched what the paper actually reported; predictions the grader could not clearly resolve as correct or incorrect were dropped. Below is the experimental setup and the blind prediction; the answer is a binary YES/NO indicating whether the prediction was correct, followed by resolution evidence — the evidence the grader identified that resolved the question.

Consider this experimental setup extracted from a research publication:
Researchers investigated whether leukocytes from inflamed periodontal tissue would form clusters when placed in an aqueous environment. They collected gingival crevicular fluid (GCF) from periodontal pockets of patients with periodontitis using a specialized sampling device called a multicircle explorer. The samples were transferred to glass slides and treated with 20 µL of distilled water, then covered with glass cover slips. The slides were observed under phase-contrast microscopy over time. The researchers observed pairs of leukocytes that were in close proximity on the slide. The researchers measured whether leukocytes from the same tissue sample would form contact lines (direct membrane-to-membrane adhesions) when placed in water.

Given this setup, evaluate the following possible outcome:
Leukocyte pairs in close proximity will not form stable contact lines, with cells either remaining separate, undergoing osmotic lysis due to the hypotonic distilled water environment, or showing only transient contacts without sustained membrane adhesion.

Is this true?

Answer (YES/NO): NO